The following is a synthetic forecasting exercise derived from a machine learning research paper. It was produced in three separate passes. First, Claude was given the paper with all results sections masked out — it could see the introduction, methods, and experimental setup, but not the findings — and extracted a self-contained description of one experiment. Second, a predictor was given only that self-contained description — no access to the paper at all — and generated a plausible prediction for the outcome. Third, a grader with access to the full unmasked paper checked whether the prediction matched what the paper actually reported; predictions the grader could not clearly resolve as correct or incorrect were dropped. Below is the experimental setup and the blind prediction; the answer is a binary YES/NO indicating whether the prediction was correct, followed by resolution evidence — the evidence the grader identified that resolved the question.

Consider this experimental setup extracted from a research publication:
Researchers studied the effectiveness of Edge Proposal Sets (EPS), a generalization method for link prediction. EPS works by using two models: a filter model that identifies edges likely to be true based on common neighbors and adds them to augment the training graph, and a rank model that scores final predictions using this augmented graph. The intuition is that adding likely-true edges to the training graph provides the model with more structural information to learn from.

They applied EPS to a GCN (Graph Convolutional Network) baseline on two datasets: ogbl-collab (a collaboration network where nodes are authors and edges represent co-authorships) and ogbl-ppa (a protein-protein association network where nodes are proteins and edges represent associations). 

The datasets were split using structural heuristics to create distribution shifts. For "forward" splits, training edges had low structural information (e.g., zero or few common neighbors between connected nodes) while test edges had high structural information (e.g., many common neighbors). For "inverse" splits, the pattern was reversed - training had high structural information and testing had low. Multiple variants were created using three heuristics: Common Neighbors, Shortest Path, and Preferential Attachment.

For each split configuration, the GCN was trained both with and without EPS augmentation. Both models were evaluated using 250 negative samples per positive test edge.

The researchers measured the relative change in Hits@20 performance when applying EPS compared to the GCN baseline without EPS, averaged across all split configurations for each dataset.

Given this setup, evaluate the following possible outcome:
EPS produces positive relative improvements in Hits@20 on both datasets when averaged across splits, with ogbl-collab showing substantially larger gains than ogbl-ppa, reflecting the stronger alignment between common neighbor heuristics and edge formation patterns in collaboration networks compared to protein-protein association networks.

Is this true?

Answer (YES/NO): NO